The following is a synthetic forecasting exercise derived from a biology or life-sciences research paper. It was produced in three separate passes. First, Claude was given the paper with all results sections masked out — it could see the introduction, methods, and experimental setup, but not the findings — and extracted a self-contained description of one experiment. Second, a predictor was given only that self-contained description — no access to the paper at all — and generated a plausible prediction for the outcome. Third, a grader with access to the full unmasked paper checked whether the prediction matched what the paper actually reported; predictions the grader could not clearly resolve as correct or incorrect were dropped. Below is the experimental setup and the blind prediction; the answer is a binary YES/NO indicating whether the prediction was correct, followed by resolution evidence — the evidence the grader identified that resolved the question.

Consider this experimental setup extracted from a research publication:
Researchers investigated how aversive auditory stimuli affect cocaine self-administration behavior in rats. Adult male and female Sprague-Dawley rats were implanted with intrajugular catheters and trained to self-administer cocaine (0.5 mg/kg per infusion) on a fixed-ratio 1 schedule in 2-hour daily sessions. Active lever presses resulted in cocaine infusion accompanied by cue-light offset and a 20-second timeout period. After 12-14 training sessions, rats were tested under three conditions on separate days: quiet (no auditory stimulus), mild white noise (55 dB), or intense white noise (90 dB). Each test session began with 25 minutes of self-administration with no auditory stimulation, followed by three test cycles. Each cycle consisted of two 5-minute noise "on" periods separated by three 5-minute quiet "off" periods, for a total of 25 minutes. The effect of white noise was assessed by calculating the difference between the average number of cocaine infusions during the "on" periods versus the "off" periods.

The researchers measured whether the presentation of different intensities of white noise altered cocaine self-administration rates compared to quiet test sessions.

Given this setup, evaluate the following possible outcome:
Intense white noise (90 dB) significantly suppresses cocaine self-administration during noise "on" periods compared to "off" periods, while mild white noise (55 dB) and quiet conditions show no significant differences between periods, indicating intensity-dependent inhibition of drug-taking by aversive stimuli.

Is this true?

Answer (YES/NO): NO